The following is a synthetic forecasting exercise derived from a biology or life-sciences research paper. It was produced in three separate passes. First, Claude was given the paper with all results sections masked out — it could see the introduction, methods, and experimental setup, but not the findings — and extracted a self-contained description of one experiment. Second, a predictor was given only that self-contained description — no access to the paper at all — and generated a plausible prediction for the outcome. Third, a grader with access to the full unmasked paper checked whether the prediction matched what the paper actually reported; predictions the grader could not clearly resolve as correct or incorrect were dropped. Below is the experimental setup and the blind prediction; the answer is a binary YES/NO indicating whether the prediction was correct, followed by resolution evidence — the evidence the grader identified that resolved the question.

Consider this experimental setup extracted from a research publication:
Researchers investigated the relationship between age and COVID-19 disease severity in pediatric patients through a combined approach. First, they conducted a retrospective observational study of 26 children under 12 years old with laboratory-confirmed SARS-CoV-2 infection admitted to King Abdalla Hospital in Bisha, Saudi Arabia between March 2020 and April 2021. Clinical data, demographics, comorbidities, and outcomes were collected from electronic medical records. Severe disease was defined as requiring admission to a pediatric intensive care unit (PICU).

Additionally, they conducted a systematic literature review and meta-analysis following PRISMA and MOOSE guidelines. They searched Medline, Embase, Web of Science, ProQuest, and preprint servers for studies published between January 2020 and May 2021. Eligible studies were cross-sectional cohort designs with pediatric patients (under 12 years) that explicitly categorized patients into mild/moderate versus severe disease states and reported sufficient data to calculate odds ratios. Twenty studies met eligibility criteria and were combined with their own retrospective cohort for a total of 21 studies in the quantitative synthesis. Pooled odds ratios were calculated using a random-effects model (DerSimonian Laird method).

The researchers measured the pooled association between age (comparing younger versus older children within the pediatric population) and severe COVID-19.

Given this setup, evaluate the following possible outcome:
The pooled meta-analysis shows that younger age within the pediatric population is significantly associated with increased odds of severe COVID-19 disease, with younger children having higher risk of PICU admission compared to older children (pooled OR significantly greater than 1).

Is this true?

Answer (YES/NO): NO